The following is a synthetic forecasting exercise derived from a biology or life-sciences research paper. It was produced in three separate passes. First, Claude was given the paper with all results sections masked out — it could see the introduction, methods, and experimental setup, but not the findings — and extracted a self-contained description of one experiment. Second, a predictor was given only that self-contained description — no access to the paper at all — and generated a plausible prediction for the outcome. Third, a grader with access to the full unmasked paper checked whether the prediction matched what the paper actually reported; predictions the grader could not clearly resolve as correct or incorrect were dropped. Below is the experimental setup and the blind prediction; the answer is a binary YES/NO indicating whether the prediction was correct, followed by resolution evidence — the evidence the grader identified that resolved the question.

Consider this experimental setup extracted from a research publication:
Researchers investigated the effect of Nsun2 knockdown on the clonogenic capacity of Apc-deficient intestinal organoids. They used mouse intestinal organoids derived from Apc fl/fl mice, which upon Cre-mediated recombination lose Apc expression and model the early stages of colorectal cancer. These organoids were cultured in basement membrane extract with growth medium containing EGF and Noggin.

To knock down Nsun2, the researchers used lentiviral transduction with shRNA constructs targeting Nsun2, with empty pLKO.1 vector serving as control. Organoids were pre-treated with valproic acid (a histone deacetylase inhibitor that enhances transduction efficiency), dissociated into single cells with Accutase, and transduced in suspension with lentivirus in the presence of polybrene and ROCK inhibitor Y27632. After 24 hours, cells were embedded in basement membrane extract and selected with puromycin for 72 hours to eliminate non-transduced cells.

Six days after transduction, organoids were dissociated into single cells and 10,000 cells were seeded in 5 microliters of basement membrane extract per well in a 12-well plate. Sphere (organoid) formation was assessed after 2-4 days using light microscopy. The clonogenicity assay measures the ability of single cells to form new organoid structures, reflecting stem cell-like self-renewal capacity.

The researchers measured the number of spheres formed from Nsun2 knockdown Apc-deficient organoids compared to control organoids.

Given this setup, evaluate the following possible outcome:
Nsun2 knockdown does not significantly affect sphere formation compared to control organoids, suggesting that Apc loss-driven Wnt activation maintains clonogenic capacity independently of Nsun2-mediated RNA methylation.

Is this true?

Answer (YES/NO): NO